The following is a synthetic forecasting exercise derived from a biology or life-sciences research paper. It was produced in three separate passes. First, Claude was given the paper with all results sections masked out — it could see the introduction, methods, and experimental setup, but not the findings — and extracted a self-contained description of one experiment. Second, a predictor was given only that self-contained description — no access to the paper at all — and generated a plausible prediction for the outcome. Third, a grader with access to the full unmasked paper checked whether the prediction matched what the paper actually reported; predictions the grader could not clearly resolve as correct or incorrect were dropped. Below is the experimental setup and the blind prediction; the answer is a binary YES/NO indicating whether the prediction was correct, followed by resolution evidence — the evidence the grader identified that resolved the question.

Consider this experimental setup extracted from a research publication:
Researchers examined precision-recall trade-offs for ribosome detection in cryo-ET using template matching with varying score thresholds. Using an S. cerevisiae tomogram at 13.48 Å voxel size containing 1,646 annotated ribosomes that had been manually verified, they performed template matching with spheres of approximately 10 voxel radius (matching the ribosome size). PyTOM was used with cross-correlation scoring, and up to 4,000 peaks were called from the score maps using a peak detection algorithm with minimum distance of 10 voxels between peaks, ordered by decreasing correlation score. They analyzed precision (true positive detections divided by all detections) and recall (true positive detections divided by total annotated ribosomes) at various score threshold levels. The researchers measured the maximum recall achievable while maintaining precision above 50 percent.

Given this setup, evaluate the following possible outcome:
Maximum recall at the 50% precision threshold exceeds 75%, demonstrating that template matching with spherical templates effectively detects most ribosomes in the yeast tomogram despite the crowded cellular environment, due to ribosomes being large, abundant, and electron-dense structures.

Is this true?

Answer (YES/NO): NO